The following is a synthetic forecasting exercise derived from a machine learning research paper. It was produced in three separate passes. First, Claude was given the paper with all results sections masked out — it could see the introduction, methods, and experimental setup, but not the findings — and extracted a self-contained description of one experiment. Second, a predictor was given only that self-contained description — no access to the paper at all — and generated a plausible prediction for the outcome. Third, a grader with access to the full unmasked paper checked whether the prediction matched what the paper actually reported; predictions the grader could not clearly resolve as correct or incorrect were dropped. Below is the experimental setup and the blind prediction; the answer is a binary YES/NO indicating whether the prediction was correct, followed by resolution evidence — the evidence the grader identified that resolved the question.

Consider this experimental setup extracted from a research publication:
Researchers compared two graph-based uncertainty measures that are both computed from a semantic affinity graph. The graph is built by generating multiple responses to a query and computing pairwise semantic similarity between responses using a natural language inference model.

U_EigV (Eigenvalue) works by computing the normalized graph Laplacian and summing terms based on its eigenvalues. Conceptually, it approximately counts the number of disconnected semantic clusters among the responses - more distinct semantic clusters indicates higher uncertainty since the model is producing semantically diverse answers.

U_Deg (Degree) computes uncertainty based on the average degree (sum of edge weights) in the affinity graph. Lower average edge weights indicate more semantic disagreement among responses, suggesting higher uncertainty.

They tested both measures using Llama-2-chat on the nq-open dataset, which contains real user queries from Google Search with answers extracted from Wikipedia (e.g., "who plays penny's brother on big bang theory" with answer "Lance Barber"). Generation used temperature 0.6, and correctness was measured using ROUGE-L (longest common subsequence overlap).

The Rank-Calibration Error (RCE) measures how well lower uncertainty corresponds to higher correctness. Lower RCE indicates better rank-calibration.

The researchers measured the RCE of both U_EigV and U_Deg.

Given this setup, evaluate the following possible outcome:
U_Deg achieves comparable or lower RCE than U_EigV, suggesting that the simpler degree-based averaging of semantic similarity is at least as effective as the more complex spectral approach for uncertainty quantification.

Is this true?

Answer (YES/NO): YES